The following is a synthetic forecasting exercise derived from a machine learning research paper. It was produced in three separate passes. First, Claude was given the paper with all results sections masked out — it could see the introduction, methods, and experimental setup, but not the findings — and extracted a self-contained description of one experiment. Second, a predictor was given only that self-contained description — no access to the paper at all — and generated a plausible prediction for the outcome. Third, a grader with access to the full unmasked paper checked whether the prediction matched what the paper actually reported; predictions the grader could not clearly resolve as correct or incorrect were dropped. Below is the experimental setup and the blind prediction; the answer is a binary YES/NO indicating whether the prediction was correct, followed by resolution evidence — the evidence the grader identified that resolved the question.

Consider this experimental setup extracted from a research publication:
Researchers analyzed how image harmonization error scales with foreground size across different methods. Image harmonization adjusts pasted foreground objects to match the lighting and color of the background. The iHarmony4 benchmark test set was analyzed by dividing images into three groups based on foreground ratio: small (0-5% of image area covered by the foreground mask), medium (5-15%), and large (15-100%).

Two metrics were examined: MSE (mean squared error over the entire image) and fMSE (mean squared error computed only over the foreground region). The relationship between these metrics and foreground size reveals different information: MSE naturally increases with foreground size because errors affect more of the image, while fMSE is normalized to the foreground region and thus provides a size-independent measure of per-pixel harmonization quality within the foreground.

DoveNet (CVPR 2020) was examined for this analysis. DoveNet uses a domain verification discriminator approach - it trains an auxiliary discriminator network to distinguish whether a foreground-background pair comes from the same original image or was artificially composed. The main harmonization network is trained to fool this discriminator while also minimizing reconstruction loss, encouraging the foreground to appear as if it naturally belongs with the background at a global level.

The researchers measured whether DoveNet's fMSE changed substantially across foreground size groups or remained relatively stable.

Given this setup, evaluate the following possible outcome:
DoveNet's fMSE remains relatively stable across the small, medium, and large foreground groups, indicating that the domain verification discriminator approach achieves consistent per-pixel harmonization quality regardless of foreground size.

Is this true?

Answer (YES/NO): NO